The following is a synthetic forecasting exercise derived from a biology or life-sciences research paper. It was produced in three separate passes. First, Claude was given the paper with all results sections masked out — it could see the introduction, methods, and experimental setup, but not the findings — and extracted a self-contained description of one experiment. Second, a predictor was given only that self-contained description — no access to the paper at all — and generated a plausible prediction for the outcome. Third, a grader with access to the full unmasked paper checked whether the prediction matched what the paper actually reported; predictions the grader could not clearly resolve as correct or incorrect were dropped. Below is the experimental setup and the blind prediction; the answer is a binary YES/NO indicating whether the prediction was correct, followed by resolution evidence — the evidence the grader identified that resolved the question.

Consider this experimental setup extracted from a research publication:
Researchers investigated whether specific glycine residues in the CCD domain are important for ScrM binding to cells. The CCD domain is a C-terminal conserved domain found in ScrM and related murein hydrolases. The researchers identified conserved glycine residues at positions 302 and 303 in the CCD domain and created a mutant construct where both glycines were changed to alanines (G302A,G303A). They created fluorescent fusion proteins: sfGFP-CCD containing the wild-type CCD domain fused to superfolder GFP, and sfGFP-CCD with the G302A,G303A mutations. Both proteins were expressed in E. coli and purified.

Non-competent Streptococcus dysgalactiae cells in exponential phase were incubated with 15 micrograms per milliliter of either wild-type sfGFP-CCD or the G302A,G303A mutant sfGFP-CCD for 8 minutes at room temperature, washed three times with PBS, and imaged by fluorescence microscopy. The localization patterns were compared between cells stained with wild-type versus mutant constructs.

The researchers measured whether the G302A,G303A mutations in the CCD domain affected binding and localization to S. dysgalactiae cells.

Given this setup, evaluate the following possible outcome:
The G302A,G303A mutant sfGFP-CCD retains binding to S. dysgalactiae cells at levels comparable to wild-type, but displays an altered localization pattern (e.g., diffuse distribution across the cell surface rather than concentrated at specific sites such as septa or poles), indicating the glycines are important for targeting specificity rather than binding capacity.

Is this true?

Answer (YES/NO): NO